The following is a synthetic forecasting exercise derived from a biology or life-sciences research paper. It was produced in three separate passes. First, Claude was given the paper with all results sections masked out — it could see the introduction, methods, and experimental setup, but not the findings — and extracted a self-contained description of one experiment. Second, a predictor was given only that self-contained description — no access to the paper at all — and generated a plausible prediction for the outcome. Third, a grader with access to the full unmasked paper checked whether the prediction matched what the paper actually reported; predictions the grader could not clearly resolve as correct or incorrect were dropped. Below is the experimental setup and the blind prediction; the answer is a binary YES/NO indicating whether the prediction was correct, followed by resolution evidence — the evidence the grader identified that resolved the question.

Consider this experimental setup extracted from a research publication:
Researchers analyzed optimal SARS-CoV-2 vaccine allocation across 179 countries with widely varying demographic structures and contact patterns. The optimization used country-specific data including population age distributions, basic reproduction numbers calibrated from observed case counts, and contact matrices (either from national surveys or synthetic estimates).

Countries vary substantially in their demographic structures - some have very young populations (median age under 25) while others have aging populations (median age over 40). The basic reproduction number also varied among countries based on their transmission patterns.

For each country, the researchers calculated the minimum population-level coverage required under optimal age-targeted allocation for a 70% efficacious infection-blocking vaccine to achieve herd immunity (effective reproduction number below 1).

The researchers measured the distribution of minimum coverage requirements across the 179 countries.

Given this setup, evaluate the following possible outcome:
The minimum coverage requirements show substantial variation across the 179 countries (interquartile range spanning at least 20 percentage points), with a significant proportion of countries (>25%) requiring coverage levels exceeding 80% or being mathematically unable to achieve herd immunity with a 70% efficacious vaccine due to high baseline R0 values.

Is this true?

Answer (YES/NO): NO